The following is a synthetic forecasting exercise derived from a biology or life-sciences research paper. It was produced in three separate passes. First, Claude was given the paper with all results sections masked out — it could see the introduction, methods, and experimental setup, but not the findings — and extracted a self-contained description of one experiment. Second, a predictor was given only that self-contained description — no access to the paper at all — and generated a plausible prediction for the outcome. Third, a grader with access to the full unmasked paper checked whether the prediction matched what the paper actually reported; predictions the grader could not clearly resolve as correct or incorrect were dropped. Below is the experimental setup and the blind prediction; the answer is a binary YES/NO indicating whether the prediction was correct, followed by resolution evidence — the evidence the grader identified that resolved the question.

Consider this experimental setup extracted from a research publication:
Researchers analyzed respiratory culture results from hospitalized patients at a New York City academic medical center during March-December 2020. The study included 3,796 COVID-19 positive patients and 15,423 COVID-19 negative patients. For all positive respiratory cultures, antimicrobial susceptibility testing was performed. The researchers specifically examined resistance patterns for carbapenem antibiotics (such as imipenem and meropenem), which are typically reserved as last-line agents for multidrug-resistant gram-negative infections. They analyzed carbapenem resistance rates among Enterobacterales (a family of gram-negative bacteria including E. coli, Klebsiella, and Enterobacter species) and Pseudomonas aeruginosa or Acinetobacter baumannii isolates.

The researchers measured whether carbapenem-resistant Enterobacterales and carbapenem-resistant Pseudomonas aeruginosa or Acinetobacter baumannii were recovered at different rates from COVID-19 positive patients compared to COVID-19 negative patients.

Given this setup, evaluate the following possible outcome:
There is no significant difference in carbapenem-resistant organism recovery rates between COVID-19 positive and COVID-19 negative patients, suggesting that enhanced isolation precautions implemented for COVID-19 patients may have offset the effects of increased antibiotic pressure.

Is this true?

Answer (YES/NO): YES